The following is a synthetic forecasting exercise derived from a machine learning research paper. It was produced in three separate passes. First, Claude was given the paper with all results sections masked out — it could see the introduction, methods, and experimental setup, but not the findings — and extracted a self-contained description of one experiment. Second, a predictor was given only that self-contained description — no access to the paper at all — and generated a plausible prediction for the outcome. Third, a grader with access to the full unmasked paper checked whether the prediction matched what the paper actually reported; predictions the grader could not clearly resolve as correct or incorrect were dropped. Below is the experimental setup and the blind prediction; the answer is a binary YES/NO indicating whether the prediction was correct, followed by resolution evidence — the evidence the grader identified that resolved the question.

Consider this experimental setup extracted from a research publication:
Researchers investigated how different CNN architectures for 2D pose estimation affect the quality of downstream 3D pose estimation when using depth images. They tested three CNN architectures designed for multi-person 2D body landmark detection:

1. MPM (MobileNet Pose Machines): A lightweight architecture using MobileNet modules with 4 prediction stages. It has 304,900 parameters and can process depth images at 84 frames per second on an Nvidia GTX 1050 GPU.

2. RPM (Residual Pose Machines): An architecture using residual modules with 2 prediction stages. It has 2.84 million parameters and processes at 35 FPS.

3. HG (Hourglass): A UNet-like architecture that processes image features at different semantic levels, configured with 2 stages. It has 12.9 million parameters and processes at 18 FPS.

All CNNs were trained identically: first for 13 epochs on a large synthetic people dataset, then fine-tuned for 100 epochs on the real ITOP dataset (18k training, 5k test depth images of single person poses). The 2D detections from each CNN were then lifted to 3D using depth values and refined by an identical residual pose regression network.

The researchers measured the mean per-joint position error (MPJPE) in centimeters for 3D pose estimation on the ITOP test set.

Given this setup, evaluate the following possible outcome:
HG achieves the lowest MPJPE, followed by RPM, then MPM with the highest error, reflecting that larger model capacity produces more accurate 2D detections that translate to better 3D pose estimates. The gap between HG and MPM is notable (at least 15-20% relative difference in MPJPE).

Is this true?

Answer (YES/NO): NO